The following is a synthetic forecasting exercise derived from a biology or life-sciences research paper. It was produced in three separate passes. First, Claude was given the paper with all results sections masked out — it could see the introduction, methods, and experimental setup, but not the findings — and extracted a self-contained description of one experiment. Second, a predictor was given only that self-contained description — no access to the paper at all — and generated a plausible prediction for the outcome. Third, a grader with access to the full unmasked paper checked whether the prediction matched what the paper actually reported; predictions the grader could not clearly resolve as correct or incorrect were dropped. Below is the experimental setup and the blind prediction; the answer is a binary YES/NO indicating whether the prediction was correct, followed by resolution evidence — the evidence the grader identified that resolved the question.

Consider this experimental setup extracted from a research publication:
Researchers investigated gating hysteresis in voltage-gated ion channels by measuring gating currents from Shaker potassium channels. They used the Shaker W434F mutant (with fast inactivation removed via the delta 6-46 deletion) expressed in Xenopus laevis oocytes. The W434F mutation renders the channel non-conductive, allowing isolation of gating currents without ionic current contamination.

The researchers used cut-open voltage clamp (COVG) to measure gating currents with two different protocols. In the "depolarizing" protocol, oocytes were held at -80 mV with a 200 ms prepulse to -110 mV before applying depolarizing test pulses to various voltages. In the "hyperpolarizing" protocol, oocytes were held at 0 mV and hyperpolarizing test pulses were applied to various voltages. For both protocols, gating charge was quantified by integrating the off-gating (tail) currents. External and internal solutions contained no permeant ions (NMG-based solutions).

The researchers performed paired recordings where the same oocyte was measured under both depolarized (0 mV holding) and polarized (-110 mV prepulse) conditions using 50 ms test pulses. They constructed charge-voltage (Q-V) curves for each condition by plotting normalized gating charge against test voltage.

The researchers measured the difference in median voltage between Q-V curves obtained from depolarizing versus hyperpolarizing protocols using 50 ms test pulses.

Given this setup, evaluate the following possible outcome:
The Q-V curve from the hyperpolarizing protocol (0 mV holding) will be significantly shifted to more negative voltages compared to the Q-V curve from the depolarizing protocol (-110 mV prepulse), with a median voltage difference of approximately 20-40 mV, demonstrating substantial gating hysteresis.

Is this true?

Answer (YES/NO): NO